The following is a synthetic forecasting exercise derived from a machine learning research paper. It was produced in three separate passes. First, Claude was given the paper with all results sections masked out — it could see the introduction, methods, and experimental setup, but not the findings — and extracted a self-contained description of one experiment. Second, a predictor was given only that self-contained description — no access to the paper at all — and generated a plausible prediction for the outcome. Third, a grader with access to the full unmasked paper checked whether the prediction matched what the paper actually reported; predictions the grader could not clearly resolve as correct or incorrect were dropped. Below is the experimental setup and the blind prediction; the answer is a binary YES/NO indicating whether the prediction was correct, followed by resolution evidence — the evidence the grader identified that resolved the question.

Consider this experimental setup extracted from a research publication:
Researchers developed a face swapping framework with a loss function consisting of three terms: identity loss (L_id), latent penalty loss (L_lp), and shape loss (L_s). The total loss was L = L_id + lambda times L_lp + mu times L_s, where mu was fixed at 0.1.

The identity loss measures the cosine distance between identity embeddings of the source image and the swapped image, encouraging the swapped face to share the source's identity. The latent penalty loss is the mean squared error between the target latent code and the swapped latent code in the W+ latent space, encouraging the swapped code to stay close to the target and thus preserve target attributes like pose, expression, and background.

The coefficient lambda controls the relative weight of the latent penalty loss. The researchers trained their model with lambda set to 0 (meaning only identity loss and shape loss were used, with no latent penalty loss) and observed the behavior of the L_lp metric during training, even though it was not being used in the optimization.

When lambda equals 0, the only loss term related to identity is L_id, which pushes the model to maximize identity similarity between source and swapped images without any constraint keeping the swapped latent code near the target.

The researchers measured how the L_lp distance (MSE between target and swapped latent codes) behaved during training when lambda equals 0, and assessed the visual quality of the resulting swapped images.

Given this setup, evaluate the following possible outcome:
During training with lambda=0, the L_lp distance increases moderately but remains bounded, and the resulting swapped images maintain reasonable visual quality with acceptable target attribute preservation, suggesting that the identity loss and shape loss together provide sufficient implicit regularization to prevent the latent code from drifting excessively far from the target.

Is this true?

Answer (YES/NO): NO